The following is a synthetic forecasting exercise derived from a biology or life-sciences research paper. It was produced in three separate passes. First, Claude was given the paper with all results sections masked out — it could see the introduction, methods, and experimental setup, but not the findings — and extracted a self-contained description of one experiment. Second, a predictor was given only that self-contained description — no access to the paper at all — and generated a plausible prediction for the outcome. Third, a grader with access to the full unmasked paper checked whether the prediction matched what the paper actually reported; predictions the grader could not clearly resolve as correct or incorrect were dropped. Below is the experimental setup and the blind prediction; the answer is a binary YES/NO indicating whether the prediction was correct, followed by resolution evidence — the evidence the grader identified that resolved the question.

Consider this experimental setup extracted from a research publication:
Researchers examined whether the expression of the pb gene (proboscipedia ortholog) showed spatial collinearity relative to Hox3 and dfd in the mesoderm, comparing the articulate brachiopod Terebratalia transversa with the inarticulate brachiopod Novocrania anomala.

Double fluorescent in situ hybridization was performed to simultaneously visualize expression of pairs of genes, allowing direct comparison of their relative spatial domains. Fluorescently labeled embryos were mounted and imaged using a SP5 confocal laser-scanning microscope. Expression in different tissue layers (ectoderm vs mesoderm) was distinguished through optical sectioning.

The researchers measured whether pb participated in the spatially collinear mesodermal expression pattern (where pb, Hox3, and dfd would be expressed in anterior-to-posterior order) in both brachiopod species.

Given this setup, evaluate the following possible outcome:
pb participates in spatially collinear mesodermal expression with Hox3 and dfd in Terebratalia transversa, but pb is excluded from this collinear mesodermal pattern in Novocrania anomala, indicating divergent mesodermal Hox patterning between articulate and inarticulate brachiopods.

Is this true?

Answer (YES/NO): YES